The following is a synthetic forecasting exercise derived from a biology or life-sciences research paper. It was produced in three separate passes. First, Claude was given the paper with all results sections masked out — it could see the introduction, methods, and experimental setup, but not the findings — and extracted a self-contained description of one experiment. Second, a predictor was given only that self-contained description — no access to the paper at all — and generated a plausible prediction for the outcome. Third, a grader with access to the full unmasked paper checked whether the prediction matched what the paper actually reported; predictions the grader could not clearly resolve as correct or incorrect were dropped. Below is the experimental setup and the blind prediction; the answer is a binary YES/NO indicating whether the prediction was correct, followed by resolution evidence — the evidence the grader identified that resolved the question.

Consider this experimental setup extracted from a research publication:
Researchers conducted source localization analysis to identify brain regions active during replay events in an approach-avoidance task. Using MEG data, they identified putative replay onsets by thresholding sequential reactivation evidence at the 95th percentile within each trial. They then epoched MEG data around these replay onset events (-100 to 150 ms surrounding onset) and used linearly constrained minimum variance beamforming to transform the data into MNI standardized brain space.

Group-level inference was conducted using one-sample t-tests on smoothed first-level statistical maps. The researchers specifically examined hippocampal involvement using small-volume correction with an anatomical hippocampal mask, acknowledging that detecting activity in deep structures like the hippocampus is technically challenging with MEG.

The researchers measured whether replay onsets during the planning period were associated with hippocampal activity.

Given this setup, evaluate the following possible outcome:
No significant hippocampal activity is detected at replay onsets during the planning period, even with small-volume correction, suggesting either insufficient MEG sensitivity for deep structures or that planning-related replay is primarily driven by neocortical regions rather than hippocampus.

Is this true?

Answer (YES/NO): NO